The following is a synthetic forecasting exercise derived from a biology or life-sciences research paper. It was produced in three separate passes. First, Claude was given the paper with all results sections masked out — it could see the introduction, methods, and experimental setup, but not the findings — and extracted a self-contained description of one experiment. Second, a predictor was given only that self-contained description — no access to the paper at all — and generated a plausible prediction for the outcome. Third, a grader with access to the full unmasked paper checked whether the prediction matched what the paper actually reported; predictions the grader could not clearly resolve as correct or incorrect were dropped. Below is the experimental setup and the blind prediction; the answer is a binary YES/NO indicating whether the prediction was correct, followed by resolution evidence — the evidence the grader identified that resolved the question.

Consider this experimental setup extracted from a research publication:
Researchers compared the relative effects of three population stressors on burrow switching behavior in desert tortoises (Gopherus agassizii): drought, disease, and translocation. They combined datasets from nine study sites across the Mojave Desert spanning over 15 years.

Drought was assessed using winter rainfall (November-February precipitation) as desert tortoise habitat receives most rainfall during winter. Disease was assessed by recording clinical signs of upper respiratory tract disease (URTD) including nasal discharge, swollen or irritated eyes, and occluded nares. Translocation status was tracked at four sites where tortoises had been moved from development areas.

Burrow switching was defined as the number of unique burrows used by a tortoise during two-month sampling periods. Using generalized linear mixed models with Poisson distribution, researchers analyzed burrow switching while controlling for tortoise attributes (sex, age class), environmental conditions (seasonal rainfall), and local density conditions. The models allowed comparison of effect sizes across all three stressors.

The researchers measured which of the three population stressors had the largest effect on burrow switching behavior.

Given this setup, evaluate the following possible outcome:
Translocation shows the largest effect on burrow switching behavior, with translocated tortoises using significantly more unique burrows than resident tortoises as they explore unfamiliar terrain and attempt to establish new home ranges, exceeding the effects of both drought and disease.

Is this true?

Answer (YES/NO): NO